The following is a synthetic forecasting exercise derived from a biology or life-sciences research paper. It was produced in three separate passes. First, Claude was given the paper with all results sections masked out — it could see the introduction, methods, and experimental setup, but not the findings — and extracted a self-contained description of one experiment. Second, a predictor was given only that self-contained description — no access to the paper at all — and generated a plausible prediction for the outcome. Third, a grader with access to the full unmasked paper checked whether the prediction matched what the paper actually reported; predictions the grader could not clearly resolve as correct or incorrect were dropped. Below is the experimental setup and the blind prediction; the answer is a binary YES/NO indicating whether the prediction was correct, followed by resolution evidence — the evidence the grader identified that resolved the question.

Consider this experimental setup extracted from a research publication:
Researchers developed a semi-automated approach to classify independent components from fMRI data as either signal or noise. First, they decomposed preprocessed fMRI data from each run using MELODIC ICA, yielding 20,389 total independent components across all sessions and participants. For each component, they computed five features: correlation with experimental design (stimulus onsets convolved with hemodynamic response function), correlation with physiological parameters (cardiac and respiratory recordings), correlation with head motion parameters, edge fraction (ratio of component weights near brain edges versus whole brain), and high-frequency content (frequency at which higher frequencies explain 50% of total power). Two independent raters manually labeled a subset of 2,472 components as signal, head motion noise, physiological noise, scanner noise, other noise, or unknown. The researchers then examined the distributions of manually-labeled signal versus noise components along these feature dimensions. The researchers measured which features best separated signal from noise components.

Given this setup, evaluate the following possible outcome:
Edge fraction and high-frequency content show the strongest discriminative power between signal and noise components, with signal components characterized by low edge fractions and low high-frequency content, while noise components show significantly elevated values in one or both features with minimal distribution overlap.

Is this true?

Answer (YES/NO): YES